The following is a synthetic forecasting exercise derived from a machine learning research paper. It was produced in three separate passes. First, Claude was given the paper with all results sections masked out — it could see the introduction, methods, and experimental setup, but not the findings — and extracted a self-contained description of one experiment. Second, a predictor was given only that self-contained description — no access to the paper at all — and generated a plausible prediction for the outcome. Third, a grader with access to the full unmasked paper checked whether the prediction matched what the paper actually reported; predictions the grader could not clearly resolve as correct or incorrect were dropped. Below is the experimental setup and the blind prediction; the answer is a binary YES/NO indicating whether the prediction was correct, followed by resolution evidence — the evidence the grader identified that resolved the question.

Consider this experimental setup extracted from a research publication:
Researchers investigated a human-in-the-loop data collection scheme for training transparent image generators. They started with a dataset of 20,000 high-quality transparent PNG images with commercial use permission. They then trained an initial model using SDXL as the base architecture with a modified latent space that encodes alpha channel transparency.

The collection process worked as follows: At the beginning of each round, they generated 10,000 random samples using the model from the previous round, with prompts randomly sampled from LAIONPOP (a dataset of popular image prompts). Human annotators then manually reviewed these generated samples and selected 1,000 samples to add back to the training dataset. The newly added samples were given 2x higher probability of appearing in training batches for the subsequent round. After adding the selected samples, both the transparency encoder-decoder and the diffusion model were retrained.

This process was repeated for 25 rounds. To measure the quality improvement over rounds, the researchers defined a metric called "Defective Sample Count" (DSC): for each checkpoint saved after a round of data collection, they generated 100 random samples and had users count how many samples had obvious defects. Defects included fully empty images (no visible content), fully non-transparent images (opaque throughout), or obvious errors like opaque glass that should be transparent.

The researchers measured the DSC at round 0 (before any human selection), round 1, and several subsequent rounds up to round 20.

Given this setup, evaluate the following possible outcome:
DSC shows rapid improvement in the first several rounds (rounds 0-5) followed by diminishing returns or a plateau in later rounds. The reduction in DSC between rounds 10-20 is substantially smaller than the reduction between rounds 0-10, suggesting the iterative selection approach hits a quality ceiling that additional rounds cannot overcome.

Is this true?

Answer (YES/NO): NO